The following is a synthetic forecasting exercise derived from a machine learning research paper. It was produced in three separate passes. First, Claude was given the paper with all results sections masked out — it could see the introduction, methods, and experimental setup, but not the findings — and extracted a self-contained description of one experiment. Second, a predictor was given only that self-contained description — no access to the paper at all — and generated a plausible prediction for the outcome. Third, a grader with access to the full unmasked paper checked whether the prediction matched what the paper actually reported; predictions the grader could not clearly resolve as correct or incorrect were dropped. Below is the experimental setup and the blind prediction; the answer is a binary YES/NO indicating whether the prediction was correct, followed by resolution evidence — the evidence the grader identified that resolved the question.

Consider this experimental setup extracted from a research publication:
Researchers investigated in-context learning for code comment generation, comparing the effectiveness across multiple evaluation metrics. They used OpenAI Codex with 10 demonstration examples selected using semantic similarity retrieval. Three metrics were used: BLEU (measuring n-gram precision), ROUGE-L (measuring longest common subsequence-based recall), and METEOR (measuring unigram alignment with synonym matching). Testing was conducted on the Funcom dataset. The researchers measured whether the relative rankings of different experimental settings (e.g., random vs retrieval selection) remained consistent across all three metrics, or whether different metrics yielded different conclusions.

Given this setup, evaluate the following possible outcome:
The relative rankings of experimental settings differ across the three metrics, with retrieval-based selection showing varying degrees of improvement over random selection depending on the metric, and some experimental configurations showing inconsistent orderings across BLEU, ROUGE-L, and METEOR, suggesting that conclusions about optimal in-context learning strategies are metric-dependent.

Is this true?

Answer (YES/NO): NO